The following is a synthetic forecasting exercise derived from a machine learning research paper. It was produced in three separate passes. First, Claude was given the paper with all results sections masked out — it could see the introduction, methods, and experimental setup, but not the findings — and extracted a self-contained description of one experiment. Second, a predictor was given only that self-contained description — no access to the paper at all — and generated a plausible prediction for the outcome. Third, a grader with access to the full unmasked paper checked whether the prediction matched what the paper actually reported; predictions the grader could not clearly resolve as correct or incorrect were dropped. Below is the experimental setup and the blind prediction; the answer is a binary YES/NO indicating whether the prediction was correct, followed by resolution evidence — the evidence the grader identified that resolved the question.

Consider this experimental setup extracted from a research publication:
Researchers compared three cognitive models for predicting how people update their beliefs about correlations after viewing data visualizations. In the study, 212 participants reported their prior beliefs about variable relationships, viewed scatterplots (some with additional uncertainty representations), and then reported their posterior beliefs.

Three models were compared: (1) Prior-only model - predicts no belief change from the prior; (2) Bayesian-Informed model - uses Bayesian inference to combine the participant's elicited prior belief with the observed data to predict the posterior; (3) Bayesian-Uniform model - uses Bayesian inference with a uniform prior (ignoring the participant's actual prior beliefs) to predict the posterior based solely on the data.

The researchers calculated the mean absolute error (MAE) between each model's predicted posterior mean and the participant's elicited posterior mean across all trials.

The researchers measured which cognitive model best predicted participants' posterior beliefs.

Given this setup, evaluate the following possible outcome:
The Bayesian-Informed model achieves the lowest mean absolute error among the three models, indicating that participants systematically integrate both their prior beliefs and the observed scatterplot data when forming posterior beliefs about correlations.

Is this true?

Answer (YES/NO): NO